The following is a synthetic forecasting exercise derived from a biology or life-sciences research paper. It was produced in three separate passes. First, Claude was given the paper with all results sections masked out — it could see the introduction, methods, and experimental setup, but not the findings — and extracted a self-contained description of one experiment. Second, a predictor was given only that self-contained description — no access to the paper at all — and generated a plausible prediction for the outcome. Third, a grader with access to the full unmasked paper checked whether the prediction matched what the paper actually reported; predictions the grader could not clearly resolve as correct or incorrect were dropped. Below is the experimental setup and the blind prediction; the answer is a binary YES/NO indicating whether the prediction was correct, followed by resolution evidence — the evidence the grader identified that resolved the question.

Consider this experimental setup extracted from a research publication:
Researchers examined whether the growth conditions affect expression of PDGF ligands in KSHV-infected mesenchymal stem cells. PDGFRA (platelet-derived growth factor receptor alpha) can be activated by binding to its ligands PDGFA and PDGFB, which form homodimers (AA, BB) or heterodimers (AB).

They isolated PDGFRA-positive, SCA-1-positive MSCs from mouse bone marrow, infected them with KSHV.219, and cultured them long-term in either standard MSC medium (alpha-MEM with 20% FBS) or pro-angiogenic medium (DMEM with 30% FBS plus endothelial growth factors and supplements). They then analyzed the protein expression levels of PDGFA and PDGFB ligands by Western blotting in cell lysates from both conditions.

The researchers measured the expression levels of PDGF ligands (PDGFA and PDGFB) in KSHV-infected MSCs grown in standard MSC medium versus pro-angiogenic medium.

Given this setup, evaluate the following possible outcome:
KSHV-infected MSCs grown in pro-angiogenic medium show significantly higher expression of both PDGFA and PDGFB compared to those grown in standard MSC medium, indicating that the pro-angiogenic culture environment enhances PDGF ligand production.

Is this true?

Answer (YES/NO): YES